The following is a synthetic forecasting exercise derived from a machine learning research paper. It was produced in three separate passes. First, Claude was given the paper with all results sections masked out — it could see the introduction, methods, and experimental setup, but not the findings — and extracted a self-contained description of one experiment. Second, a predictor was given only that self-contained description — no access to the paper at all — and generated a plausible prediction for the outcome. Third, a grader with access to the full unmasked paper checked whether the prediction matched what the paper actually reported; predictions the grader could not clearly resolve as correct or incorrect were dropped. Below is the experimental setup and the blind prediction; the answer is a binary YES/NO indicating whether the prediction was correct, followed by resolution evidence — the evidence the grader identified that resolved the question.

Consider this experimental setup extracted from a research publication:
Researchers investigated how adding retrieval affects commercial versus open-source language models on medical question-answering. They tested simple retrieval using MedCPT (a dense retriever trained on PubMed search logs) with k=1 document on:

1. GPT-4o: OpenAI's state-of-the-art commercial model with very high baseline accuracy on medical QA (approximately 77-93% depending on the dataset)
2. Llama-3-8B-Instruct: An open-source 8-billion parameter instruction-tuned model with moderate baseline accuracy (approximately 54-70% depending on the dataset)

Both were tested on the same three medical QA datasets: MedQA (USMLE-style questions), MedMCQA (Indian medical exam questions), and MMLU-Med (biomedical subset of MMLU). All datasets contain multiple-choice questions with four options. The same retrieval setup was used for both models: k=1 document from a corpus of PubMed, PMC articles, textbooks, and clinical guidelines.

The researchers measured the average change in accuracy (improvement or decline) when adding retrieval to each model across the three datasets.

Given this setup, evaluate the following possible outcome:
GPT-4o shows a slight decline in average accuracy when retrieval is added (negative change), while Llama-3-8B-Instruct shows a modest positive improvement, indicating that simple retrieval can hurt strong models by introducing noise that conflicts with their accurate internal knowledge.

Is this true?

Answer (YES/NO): NO